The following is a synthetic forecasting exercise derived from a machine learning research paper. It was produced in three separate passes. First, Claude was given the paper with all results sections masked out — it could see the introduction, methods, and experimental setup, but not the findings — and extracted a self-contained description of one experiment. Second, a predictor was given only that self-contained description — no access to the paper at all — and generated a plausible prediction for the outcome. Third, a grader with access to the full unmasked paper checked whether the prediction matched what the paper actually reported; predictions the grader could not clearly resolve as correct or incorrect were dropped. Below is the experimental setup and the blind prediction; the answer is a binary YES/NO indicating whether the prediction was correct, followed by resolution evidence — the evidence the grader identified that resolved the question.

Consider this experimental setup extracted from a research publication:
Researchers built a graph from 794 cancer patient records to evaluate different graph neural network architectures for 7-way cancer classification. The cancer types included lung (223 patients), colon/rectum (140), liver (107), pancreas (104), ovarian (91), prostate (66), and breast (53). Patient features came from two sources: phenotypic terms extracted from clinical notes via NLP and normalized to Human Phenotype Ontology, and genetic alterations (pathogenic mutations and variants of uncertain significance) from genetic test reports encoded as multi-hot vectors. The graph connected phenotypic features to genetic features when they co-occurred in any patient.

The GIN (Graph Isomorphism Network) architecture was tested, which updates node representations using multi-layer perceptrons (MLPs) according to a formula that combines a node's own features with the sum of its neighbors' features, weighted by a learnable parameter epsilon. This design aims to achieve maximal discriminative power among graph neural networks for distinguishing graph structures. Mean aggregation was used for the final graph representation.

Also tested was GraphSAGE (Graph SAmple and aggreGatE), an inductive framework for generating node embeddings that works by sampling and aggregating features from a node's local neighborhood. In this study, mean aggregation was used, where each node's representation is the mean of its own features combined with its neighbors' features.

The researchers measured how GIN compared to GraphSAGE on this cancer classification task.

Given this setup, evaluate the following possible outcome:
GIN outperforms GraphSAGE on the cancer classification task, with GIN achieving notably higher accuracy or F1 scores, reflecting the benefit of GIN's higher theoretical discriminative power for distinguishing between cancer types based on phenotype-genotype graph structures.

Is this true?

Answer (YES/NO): NO